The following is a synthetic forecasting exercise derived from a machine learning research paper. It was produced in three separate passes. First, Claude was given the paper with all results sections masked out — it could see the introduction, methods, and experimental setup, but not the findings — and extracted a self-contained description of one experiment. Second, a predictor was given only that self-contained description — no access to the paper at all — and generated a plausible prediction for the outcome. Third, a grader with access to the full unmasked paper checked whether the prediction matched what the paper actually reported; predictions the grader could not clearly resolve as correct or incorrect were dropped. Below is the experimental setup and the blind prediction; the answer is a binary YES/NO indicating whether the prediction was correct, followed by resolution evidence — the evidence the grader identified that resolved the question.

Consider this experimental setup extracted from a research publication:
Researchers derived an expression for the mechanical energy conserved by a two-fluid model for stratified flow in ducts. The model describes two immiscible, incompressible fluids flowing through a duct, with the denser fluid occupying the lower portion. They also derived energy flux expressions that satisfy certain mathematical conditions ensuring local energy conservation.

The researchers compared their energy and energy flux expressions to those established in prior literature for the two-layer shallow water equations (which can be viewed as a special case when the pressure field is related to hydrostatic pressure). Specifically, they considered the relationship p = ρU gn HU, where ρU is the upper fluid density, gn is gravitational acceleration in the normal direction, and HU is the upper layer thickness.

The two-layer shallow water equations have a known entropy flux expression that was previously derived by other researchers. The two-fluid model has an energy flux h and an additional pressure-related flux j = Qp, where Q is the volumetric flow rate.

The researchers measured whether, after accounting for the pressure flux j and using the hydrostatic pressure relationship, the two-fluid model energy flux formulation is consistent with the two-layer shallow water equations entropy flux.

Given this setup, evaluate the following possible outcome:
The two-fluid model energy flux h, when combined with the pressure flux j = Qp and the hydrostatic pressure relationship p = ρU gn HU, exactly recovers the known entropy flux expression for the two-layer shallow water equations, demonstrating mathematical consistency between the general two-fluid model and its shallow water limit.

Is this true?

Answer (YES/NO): YES